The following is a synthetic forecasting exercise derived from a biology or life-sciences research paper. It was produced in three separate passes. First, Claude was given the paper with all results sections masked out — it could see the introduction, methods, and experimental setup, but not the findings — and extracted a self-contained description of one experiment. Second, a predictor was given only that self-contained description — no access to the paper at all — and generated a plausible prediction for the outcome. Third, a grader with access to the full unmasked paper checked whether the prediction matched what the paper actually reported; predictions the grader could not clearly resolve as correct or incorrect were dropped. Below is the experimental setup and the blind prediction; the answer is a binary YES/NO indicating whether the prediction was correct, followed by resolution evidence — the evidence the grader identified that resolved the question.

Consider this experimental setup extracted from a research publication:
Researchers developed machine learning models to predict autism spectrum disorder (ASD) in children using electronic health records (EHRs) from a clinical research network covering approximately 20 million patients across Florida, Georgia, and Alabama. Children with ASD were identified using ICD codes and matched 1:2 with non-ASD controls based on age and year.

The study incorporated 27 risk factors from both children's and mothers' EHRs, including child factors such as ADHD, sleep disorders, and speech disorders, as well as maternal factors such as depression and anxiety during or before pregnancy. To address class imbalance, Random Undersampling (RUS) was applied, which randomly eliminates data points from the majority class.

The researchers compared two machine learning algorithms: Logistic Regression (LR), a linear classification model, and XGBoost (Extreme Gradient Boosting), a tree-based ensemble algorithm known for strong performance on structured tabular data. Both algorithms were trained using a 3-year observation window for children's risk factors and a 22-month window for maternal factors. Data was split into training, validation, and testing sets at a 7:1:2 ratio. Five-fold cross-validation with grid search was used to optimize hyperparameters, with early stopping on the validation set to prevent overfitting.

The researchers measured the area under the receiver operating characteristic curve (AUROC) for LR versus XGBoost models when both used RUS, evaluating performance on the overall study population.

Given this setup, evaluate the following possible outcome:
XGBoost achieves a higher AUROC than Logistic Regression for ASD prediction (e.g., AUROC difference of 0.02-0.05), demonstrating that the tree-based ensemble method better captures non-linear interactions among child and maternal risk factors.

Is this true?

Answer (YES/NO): NO